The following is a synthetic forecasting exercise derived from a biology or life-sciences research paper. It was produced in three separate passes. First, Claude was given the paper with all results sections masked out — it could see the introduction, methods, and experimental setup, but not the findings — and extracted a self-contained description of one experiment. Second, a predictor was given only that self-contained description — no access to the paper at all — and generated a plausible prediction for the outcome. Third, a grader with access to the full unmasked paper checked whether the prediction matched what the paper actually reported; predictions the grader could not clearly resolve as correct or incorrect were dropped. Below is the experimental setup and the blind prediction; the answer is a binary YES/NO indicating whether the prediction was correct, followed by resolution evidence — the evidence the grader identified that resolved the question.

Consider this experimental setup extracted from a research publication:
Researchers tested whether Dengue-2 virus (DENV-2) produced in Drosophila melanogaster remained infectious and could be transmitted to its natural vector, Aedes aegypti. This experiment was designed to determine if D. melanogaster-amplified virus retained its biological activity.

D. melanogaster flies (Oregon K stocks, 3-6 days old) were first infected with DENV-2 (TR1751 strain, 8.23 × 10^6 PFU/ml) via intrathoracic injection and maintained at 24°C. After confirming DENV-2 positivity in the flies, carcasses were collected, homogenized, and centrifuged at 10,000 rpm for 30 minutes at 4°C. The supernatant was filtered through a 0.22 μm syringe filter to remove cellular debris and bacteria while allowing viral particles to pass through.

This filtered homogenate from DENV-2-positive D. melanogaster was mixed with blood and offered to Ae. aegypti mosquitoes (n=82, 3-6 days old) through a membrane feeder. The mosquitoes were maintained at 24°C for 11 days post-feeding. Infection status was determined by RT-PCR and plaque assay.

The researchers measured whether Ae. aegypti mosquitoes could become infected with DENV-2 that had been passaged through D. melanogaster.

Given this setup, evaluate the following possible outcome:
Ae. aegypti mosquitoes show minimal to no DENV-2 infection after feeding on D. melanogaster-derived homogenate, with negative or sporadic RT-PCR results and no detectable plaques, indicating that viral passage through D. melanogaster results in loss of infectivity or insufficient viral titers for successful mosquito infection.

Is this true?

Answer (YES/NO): NO